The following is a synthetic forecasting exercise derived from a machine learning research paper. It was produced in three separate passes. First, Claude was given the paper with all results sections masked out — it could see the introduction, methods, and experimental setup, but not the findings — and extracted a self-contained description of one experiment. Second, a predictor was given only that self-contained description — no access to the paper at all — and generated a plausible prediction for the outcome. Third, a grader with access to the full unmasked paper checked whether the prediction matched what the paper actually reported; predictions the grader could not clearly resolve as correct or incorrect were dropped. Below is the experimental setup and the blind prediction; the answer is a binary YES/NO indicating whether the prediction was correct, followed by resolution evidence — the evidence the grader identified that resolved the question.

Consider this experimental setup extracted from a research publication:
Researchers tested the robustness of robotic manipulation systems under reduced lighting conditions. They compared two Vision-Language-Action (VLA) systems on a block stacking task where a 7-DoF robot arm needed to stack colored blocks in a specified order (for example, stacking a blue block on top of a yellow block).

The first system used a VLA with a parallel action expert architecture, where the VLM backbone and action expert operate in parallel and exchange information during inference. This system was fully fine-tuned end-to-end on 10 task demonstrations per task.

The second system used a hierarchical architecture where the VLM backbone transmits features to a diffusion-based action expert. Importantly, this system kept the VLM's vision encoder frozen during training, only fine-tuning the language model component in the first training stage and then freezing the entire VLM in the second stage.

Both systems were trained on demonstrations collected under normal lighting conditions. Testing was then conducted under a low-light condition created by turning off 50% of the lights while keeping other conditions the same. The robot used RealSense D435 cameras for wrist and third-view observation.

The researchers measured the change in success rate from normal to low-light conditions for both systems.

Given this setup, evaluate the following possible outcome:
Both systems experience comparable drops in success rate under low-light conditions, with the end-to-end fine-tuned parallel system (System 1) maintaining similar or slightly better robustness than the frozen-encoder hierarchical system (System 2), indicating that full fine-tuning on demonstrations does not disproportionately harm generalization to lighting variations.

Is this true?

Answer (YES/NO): NO